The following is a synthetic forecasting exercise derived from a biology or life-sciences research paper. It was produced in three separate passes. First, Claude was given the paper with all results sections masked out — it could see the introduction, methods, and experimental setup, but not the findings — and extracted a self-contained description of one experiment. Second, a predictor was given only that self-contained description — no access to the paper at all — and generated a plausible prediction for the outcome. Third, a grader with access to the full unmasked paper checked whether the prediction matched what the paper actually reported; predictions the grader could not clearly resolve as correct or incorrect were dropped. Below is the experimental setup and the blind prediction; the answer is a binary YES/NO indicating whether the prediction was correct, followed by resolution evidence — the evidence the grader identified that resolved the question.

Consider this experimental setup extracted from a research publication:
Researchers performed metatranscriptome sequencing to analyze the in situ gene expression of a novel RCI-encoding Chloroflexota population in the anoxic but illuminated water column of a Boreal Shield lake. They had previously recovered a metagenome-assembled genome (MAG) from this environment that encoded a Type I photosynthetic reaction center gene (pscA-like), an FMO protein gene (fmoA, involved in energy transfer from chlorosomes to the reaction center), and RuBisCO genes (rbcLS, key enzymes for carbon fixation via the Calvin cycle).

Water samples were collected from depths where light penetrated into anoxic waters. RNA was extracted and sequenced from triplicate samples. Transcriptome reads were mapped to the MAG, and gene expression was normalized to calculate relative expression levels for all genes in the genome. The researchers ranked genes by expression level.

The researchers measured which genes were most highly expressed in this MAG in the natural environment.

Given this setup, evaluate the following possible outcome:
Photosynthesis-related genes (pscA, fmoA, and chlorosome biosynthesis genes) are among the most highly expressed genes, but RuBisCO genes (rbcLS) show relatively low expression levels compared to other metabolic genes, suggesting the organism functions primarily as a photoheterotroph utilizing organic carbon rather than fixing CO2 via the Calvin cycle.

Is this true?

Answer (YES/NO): NO